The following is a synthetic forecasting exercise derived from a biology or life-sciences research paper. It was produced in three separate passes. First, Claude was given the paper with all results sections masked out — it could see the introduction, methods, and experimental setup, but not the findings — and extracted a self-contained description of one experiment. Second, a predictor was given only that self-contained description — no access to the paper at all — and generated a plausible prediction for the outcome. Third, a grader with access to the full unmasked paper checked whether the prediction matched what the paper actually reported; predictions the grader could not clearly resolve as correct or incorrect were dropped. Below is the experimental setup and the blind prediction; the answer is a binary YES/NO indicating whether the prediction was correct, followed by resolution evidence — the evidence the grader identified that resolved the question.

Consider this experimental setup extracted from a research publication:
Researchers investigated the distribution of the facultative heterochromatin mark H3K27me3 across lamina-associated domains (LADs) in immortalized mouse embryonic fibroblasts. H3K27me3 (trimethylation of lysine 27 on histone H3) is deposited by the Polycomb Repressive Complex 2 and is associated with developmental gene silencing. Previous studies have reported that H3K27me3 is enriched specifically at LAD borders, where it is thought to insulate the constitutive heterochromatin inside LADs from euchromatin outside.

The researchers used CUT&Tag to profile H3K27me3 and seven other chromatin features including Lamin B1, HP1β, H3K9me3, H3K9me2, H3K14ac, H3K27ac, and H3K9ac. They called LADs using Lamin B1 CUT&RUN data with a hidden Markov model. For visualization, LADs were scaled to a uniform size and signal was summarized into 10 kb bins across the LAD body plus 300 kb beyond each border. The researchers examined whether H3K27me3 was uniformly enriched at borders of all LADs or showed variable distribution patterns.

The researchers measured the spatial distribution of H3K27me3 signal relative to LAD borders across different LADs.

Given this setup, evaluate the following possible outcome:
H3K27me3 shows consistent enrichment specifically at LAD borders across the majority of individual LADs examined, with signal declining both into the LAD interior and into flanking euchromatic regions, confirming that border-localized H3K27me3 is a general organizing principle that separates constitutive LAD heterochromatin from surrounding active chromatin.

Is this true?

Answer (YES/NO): NO